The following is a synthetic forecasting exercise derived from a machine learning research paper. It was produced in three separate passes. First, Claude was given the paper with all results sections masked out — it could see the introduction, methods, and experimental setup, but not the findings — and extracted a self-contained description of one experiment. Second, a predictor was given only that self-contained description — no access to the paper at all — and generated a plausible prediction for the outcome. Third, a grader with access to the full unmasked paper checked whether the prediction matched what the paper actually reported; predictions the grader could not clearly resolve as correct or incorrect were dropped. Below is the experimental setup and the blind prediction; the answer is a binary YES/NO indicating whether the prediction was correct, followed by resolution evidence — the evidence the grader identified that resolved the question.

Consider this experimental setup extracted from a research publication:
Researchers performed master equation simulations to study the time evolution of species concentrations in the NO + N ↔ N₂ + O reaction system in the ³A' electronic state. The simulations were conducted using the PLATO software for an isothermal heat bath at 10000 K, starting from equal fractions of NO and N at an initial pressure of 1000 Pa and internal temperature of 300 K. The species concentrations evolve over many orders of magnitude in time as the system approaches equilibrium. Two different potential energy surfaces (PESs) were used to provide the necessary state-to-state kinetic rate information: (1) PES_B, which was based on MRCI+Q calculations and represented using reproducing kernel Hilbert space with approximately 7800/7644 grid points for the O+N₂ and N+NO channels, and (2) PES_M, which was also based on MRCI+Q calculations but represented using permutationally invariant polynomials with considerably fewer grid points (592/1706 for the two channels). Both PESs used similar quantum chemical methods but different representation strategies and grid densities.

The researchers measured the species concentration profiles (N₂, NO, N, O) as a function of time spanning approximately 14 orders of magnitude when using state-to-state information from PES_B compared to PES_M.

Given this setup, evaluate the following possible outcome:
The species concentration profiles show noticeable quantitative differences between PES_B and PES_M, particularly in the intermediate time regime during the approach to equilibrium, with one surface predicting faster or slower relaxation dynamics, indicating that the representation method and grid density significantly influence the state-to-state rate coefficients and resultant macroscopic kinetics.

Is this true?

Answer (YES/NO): NO